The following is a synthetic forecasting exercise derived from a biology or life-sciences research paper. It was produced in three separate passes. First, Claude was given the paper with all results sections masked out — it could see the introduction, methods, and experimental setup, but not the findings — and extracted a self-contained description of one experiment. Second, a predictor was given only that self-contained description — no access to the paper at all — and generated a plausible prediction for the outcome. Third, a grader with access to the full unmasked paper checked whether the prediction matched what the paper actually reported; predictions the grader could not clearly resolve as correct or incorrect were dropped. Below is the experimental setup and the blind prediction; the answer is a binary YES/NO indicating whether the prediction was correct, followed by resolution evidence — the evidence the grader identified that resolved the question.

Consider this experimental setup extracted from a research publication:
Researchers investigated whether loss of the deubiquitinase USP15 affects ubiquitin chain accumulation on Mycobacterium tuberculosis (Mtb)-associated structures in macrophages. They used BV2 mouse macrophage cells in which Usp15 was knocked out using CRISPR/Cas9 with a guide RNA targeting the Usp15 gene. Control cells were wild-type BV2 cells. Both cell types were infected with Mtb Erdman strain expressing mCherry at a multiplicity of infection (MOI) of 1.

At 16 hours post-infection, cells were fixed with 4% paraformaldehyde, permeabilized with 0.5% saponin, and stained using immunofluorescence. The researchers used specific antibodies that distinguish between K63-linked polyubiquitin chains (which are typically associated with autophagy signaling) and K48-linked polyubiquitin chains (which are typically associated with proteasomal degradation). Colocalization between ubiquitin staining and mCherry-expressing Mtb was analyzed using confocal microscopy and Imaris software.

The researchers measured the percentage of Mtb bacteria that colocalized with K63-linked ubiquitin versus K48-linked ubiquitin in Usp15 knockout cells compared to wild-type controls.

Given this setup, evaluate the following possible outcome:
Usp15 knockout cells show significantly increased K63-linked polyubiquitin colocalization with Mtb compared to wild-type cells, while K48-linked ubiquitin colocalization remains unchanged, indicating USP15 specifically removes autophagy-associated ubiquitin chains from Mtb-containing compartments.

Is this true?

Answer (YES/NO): YES